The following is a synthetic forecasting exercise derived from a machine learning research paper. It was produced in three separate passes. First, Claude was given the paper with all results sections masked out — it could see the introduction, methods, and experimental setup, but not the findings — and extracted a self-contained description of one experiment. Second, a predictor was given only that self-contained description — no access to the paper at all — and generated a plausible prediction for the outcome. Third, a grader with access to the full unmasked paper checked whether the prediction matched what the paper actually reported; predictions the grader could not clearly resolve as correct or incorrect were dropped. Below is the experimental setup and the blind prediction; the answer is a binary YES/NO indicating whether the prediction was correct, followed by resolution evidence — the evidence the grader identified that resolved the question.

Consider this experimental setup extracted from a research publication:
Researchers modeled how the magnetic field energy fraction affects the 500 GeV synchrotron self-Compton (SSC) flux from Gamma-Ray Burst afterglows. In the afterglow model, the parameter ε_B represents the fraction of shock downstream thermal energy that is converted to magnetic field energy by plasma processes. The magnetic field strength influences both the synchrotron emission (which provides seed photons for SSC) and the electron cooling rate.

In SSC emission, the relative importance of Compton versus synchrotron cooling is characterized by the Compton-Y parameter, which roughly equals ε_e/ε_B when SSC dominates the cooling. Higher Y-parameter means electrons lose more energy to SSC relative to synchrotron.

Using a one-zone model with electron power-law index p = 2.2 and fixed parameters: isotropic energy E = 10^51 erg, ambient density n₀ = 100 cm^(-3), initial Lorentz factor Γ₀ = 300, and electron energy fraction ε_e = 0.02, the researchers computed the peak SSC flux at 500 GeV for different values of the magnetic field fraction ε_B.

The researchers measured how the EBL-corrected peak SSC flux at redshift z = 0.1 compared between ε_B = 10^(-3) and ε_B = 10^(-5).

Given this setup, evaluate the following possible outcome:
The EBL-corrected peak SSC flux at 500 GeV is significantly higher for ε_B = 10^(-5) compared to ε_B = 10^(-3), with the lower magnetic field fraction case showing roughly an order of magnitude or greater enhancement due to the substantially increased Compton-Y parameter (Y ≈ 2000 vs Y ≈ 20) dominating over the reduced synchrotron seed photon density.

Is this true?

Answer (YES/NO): NO